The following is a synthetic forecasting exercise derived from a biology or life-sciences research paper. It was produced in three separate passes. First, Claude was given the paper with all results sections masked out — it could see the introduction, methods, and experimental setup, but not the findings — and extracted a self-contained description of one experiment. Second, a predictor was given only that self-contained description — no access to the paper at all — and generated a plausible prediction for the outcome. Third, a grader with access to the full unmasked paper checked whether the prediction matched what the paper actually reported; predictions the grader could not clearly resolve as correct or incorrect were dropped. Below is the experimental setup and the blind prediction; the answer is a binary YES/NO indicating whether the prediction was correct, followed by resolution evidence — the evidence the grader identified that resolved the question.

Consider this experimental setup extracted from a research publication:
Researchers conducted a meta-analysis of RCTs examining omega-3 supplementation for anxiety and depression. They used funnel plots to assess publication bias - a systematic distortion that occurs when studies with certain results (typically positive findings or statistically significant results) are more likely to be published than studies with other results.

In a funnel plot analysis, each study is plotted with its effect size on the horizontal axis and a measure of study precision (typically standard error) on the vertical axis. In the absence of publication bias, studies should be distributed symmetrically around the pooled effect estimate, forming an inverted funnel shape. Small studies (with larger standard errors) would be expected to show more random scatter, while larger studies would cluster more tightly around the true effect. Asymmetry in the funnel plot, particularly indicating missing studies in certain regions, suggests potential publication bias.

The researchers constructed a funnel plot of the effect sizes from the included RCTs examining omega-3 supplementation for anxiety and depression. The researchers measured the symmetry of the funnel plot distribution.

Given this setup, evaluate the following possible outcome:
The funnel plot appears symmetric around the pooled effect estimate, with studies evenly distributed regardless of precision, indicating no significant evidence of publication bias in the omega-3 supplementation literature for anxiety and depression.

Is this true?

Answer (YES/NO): NO